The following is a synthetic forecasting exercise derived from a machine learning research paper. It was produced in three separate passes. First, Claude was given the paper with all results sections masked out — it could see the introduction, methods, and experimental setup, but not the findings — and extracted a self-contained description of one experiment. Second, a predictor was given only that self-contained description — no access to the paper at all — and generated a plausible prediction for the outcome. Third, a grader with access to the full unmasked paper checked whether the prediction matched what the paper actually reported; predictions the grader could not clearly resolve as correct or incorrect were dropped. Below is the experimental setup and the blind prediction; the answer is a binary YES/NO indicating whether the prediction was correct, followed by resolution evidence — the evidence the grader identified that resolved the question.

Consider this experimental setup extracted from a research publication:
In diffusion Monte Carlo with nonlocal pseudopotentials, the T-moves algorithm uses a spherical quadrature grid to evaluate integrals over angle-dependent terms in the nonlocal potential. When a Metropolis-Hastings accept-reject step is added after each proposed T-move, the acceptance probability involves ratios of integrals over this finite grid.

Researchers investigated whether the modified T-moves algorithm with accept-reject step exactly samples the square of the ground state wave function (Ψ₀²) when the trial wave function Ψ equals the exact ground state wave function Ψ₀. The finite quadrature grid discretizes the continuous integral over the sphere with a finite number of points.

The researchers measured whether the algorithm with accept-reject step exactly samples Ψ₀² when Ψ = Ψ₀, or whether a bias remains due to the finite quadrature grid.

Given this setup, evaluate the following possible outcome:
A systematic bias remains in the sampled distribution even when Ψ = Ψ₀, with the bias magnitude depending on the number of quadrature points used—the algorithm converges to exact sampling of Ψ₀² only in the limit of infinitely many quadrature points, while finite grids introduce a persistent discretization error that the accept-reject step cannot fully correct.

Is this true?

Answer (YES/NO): YES